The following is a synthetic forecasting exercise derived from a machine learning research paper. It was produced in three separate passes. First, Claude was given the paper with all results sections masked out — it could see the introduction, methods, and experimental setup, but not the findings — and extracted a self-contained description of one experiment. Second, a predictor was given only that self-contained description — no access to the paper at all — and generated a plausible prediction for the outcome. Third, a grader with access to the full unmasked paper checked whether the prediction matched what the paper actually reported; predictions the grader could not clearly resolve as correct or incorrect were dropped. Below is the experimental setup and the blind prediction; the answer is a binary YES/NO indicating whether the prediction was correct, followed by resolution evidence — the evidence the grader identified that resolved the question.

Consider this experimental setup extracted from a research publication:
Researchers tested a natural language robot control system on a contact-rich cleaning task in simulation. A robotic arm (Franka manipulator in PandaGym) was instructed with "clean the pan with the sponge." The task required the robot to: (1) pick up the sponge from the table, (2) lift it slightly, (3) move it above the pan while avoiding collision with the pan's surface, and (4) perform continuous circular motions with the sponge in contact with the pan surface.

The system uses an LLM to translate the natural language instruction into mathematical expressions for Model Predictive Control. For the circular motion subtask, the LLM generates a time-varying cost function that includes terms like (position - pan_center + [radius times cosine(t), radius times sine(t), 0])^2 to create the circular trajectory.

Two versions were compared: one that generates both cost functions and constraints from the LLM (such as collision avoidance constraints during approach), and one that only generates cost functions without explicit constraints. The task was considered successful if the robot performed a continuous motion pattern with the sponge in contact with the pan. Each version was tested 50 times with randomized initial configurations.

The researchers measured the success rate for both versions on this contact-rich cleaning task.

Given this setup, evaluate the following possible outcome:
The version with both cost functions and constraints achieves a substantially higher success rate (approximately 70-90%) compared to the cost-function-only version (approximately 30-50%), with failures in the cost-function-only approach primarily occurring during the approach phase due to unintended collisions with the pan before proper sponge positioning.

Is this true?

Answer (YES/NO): NO